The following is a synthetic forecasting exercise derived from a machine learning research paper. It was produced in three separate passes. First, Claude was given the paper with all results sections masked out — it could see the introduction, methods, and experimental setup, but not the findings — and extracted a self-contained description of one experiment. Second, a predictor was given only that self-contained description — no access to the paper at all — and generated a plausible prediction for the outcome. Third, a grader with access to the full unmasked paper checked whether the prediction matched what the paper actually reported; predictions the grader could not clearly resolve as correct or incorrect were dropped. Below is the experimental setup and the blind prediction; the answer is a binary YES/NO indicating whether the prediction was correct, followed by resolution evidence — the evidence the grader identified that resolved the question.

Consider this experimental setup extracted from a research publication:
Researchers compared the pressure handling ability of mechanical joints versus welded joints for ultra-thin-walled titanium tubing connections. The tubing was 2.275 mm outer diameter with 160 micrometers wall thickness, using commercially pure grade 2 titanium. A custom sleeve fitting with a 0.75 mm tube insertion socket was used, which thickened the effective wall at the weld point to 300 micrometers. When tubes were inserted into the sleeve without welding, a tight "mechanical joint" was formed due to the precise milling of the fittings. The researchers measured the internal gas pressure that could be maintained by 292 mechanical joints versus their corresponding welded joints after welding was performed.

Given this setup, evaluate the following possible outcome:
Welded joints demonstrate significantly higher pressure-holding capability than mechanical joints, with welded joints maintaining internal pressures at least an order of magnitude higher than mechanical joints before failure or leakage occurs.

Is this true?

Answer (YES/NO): NO